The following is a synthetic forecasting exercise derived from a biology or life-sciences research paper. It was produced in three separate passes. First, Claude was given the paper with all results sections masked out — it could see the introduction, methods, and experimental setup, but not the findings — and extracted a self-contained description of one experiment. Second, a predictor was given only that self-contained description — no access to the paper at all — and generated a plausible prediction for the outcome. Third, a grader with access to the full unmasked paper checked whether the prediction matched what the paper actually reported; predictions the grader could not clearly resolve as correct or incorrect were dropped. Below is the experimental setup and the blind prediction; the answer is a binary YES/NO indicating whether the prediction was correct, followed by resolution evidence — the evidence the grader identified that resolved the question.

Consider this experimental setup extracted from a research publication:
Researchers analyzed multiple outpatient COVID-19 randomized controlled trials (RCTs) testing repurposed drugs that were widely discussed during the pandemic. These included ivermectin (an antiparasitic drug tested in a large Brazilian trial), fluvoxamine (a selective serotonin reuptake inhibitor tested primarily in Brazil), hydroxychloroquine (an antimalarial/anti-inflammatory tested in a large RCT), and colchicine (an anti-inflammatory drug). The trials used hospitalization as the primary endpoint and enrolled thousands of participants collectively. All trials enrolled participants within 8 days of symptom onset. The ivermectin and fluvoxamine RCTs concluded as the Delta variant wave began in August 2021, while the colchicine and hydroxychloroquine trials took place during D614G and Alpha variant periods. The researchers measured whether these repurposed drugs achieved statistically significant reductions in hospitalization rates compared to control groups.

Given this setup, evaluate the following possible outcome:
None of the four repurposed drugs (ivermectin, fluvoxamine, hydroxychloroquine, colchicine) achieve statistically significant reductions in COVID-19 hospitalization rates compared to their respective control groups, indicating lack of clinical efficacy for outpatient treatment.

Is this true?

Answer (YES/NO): YES